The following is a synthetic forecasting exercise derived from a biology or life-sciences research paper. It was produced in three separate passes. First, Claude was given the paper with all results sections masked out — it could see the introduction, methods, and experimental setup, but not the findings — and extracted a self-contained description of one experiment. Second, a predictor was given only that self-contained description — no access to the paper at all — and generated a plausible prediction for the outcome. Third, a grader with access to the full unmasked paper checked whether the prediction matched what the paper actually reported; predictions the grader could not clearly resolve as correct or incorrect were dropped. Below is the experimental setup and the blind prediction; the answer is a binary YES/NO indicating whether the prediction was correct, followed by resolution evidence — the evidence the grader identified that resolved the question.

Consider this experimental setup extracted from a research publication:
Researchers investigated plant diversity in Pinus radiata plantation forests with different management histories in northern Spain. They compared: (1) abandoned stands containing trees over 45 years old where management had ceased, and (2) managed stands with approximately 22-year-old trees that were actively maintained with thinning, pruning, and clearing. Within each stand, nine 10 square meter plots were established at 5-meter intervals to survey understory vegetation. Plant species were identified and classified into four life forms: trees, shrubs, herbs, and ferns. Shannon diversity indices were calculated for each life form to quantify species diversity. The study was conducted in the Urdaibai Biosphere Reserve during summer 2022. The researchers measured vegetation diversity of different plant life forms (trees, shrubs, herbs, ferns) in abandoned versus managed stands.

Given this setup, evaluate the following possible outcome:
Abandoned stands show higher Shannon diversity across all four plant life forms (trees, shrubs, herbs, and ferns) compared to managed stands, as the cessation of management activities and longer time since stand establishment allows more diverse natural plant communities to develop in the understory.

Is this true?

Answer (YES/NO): NO